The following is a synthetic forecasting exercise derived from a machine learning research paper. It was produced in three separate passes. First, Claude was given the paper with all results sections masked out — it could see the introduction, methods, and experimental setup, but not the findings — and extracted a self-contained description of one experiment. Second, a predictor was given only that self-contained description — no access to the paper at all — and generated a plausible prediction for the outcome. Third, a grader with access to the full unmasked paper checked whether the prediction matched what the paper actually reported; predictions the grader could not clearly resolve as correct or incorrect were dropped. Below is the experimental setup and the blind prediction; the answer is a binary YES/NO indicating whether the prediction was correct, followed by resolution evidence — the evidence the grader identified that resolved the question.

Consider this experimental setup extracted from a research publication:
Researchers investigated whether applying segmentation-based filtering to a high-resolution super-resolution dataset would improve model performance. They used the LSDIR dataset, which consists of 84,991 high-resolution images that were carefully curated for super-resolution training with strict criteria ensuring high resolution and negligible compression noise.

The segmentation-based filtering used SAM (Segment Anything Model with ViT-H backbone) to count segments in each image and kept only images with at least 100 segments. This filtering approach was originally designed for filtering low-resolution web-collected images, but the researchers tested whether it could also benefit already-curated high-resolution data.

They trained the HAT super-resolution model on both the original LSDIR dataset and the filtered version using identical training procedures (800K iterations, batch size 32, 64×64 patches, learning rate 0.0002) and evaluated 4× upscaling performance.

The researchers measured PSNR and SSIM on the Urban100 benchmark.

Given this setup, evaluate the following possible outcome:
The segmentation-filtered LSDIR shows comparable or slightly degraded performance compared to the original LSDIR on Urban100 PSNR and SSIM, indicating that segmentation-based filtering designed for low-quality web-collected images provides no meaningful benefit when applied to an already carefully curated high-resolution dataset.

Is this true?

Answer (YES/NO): NO